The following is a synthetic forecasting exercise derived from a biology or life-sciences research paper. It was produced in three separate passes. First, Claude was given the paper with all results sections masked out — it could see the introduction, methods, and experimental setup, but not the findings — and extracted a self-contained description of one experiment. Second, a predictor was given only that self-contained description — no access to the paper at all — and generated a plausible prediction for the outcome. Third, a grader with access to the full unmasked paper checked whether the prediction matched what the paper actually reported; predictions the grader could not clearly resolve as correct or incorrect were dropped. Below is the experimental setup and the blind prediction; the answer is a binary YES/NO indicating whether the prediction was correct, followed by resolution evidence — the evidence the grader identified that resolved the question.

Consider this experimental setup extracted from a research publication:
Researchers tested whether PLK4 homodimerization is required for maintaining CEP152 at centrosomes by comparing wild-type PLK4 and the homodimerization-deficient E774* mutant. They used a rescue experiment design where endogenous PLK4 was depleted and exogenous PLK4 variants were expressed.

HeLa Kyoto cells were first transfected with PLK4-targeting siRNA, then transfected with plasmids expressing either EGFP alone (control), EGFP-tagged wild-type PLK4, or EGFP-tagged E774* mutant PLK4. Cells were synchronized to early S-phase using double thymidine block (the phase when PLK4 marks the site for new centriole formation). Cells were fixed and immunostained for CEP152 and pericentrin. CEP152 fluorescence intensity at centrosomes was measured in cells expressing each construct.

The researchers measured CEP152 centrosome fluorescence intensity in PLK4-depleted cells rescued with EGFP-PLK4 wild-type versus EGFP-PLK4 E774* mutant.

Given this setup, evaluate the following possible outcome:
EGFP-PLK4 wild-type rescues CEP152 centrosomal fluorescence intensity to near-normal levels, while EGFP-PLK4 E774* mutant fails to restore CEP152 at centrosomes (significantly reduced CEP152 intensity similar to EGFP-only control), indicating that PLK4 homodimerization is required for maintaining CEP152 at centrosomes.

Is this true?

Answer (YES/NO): YES